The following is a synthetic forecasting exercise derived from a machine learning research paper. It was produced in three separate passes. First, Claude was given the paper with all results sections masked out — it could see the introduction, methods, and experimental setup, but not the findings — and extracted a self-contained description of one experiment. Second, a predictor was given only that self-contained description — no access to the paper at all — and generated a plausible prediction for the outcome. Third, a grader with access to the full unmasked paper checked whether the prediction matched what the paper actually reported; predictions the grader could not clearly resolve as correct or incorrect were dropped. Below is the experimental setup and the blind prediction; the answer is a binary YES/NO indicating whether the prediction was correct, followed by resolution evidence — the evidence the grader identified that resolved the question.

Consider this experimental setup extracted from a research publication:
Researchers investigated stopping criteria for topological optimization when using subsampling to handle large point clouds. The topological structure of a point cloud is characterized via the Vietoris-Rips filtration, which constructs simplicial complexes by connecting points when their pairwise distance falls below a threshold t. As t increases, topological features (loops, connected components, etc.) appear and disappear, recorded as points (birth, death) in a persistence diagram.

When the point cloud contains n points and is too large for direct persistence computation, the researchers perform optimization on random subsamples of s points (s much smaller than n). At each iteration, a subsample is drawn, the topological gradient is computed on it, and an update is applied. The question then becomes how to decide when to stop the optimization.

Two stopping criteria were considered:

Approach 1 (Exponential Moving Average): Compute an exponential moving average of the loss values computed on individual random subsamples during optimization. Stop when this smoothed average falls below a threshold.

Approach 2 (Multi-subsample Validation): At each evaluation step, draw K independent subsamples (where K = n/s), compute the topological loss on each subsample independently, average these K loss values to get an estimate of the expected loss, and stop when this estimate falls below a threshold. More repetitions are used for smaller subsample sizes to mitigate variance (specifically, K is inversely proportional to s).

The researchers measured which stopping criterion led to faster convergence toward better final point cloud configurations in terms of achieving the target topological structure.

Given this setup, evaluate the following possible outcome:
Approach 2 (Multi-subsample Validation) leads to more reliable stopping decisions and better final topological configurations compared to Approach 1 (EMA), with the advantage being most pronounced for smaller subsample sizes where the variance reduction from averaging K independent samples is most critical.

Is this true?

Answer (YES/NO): NO